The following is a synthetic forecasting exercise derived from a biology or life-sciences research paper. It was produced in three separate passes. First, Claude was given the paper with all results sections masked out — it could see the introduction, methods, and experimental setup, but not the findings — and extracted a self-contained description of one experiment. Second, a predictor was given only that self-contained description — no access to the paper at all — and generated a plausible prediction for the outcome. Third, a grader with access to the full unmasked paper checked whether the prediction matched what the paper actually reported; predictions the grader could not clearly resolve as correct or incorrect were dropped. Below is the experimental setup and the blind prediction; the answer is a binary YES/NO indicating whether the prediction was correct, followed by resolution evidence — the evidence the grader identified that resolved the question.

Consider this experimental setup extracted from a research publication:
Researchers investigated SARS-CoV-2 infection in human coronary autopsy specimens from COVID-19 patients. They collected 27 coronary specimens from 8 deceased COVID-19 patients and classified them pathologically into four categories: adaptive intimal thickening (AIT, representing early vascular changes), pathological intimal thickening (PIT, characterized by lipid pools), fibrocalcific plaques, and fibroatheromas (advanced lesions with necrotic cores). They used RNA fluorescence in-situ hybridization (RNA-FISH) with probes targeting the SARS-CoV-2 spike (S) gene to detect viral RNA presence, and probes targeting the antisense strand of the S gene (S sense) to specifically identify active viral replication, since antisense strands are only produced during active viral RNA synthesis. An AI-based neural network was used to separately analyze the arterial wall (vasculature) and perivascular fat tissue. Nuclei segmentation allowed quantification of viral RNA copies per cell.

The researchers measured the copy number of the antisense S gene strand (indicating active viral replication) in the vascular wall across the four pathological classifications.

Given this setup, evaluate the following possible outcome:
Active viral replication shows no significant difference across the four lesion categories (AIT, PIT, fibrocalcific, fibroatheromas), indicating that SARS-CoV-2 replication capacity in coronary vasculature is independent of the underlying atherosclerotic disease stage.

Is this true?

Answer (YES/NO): NO